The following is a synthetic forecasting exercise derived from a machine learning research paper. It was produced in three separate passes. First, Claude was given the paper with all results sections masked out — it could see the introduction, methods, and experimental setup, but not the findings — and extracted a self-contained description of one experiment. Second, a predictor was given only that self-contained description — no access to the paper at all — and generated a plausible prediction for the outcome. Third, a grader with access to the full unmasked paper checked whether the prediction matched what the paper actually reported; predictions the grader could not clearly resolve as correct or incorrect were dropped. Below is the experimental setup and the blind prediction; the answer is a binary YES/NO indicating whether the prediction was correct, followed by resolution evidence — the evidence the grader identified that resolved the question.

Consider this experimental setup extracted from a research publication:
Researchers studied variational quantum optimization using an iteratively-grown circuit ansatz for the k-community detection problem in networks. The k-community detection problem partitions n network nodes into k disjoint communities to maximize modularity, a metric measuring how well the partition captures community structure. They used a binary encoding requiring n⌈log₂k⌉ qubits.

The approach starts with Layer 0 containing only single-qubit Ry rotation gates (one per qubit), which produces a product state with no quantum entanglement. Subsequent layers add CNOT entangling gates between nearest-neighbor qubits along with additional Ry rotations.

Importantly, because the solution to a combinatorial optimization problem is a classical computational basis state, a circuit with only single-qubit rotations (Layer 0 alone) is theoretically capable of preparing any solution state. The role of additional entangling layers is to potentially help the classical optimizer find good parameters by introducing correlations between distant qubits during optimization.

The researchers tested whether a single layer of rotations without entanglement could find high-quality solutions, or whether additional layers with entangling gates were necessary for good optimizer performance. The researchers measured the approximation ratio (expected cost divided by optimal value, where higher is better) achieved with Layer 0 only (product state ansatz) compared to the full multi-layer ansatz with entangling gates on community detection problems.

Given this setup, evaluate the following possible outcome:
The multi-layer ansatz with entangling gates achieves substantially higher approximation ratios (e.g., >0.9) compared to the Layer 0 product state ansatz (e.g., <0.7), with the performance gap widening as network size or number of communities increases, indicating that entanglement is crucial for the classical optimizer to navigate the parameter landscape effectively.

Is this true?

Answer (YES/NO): NO